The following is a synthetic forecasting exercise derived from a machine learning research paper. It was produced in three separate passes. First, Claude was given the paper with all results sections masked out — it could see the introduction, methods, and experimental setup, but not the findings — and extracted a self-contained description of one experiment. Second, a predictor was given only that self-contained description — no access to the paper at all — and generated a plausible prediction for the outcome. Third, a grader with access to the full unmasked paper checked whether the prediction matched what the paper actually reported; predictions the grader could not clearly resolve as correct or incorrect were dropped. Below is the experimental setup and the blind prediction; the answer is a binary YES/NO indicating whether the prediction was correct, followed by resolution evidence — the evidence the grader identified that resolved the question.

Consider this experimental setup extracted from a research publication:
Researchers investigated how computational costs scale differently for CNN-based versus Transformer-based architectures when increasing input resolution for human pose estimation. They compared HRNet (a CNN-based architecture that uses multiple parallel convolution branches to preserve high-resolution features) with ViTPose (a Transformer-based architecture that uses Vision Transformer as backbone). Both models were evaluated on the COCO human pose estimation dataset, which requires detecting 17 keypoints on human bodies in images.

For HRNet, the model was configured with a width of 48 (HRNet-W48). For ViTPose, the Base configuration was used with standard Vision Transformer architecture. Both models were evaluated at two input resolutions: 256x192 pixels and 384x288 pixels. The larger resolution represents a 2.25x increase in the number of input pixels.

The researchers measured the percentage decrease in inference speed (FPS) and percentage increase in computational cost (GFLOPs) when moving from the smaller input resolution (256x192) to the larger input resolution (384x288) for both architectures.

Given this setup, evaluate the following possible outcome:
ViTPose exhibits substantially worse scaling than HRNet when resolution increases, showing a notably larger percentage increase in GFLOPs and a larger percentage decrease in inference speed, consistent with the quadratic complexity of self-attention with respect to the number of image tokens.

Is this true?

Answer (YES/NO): YES